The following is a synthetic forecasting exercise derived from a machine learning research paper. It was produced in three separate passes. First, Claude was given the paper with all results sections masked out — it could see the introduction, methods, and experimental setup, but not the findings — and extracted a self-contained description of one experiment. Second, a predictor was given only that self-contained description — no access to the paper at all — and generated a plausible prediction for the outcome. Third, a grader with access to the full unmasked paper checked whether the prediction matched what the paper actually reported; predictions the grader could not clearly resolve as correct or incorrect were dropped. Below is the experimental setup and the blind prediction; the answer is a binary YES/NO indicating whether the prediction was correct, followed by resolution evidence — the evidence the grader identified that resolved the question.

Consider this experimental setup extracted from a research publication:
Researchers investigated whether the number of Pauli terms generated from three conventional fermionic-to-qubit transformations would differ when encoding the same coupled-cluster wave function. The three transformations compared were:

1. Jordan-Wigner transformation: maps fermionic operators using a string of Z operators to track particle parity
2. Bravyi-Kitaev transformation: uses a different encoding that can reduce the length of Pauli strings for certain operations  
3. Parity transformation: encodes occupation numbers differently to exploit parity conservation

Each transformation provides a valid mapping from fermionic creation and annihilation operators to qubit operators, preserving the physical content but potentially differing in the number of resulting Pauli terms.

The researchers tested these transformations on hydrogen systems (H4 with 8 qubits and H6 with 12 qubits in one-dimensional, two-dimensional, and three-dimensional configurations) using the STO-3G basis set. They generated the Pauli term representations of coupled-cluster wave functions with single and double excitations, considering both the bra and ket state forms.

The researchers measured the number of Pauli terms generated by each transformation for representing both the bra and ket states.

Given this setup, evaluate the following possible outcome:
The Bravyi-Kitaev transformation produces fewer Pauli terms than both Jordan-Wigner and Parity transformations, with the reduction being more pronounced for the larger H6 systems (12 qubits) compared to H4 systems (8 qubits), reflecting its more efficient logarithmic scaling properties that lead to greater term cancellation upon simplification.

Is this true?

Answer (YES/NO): NO